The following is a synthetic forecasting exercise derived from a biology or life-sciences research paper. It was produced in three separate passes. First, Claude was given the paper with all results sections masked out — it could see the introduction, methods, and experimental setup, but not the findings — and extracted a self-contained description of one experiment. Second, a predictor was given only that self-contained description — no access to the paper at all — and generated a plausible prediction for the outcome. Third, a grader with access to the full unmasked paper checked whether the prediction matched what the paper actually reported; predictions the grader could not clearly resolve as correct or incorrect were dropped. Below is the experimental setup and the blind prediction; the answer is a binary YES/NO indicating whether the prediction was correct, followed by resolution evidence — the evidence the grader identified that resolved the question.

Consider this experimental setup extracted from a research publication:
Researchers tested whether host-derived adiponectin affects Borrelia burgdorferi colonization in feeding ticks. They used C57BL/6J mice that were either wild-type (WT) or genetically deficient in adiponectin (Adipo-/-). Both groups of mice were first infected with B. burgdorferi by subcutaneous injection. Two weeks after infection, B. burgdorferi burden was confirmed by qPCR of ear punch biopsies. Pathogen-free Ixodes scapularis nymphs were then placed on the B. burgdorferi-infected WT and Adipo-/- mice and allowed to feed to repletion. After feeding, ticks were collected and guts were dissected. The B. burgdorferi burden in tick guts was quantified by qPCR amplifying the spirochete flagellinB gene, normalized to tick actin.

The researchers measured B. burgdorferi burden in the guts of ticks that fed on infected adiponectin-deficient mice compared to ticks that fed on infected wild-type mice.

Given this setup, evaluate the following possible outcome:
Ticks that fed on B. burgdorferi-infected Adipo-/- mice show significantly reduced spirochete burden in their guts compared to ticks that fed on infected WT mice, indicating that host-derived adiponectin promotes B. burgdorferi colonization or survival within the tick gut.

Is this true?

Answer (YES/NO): NO